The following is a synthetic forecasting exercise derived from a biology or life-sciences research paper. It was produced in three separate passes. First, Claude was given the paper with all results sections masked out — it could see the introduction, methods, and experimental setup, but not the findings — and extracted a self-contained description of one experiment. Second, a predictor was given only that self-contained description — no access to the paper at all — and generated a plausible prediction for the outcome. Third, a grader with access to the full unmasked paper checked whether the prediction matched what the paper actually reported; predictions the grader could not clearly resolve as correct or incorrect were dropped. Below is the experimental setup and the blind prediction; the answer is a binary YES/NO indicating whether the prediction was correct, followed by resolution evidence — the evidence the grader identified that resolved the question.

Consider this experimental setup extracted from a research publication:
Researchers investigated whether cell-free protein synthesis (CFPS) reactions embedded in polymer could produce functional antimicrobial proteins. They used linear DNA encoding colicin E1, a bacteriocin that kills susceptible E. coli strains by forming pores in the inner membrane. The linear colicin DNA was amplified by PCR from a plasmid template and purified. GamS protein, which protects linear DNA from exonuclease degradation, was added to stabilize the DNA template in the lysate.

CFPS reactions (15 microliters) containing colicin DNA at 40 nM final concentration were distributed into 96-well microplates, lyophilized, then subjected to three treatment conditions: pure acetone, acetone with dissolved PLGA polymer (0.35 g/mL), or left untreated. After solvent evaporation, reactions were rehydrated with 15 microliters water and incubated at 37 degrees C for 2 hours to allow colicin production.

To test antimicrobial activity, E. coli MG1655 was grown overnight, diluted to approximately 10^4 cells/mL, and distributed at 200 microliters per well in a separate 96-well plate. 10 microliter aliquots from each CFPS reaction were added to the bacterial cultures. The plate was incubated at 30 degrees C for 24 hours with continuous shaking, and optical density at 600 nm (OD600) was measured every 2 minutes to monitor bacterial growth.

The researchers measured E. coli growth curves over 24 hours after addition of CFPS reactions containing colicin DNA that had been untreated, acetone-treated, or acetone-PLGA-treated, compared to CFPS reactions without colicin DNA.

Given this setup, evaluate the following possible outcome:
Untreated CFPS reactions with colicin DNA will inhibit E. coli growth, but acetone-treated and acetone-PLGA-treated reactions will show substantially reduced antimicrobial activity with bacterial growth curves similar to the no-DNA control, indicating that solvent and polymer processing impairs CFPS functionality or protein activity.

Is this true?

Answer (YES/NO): NO